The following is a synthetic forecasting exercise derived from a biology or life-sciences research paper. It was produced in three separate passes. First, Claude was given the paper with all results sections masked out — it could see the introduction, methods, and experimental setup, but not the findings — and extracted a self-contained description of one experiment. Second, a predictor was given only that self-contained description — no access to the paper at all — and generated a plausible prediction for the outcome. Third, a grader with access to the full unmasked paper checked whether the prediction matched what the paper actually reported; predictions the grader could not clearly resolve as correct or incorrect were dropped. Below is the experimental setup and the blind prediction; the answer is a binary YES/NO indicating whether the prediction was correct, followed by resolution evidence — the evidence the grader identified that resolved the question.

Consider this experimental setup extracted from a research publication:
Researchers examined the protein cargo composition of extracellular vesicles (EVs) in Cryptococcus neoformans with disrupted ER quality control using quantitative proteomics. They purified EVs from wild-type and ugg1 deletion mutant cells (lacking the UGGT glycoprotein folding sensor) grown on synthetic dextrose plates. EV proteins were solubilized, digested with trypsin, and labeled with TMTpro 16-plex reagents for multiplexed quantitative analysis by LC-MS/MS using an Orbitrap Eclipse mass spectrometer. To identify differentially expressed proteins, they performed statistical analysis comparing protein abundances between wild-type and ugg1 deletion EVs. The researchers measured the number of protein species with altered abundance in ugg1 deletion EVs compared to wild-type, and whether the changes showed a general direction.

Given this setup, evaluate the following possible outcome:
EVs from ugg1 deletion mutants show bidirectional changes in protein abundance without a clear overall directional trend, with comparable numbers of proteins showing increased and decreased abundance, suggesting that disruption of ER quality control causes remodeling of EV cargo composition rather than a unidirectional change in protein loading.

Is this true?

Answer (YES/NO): NO